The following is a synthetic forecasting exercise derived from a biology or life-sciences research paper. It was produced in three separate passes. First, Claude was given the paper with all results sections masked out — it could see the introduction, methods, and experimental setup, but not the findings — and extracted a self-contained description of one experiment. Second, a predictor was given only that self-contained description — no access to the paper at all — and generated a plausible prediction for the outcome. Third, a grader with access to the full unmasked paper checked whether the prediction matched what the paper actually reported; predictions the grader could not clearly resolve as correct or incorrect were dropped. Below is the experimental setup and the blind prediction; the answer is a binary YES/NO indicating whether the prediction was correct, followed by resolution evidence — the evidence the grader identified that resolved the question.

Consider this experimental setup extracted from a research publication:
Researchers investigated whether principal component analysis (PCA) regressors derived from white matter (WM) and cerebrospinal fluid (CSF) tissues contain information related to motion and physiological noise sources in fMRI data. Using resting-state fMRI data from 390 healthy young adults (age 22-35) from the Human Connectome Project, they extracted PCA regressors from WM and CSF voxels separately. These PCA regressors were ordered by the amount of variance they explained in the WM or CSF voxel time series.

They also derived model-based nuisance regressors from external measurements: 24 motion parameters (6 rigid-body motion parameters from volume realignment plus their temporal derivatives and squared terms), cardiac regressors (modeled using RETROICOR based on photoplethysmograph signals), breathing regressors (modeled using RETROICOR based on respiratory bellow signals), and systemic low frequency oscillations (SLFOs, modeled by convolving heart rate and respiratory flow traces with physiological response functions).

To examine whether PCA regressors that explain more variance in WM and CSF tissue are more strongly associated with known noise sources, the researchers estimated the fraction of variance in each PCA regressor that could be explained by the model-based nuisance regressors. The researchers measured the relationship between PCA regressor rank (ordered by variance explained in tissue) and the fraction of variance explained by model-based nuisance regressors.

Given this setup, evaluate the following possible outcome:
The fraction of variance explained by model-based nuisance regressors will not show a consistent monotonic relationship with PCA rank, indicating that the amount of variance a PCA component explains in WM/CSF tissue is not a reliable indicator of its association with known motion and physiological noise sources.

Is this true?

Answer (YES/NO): NO